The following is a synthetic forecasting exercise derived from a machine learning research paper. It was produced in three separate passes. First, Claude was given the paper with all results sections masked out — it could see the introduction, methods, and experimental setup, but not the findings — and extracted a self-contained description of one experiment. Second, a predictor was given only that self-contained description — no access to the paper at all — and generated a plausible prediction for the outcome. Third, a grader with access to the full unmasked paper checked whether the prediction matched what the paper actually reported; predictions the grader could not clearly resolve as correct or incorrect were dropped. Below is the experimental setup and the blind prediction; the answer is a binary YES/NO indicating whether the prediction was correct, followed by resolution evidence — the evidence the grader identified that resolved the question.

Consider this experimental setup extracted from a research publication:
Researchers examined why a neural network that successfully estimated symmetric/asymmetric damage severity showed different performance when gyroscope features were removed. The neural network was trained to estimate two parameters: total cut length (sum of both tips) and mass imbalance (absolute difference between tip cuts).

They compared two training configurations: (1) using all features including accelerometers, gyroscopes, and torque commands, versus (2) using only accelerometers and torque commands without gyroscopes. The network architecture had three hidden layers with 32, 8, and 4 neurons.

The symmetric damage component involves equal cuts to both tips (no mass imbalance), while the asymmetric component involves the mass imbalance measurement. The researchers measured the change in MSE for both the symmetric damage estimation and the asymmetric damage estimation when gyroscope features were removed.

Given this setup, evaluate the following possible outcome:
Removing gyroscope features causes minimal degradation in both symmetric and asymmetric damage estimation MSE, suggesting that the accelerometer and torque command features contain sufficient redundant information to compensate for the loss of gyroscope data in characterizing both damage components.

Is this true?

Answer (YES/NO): NO